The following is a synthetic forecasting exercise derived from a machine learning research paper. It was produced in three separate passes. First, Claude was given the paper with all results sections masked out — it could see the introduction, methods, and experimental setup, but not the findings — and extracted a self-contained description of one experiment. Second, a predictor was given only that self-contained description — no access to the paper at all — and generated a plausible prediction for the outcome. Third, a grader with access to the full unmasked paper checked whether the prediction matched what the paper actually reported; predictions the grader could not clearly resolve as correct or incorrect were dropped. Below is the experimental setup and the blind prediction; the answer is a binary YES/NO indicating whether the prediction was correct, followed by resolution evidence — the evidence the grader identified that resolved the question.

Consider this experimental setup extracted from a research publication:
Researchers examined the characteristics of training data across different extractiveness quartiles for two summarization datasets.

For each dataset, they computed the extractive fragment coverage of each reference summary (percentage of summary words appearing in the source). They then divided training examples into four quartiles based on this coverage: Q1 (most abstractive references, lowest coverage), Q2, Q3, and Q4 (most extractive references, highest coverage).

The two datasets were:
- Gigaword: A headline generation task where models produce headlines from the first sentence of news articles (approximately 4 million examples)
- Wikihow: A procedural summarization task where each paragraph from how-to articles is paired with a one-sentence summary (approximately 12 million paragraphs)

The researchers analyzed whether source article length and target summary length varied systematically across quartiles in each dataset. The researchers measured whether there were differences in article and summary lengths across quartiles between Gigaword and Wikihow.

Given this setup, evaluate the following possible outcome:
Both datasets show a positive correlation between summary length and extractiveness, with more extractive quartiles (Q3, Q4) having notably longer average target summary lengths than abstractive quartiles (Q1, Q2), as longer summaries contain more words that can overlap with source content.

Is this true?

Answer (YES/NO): NO